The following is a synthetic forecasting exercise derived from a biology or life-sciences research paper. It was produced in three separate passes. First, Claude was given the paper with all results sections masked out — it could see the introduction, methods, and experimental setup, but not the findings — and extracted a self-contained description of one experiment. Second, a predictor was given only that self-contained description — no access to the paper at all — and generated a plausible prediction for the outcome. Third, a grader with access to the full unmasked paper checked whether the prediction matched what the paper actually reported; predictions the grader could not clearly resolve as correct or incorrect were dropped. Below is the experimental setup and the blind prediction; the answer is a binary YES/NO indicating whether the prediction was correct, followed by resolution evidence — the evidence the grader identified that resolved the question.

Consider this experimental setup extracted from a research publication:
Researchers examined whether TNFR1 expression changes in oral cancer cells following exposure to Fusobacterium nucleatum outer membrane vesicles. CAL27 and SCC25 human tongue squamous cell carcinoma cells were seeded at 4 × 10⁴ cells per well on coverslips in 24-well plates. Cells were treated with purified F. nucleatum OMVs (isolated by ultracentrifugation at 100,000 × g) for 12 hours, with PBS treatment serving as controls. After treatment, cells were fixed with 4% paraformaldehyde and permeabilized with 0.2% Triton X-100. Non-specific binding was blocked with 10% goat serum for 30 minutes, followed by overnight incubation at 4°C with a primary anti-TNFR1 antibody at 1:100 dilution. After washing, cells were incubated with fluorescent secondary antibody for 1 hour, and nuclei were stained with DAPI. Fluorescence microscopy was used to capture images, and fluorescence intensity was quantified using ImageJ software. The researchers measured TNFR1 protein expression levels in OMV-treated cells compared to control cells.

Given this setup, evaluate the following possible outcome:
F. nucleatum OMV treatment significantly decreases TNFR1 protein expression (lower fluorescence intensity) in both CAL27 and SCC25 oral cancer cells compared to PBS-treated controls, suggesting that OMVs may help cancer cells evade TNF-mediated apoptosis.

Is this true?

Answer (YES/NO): NO